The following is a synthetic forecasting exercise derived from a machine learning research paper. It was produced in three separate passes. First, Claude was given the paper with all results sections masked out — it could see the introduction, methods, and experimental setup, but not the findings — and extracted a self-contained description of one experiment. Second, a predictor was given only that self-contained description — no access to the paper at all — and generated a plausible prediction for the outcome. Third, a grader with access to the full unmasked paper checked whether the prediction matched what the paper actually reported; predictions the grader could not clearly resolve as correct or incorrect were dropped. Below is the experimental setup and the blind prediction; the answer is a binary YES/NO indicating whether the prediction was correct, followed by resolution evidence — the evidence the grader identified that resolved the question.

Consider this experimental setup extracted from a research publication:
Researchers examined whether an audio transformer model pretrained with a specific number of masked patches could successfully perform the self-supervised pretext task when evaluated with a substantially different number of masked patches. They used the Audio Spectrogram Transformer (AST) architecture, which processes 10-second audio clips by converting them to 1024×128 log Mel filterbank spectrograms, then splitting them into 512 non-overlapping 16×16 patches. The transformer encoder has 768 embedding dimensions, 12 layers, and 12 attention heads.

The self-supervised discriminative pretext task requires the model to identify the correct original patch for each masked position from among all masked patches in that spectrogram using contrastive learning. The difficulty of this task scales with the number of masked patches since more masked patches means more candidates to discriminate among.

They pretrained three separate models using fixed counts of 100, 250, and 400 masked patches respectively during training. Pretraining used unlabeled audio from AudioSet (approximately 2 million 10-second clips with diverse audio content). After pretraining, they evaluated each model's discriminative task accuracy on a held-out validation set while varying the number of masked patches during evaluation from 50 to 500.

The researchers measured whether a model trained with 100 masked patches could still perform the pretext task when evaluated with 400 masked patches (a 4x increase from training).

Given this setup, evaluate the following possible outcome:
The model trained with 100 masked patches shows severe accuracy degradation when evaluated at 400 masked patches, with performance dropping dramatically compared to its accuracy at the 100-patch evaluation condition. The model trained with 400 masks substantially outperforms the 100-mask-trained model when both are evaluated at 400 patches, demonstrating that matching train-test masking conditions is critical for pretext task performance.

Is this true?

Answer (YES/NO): NO